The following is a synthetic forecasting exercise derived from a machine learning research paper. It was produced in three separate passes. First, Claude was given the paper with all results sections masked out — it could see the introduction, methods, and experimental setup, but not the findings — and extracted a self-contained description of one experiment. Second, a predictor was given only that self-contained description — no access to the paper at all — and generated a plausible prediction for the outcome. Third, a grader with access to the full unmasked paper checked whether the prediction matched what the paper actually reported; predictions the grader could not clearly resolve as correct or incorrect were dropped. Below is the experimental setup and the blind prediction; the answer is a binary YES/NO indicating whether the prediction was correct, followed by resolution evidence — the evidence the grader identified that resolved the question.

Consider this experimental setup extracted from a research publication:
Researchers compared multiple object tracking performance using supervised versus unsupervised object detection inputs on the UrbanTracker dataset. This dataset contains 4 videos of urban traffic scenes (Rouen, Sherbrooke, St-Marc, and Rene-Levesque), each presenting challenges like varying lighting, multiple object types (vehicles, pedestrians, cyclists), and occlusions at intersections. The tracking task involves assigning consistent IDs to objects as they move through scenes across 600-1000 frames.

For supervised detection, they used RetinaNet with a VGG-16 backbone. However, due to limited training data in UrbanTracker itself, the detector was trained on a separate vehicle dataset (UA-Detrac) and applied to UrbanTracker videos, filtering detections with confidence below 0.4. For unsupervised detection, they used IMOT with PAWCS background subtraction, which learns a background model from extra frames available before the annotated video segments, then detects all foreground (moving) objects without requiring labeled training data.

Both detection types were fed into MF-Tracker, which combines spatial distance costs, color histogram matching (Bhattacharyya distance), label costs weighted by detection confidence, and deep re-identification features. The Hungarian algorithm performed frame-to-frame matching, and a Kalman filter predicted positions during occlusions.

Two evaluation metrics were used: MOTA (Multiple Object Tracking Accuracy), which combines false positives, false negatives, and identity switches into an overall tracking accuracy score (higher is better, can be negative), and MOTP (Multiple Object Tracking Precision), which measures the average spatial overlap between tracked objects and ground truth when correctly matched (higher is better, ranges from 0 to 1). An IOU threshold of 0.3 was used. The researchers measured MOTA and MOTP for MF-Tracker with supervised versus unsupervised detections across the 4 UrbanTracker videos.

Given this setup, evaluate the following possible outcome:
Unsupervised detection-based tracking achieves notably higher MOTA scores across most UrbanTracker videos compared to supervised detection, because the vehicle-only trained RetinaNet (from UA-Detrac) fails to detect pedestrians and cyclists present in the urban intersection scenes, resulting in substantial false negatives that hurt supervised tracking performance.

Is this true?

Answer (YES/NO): NO